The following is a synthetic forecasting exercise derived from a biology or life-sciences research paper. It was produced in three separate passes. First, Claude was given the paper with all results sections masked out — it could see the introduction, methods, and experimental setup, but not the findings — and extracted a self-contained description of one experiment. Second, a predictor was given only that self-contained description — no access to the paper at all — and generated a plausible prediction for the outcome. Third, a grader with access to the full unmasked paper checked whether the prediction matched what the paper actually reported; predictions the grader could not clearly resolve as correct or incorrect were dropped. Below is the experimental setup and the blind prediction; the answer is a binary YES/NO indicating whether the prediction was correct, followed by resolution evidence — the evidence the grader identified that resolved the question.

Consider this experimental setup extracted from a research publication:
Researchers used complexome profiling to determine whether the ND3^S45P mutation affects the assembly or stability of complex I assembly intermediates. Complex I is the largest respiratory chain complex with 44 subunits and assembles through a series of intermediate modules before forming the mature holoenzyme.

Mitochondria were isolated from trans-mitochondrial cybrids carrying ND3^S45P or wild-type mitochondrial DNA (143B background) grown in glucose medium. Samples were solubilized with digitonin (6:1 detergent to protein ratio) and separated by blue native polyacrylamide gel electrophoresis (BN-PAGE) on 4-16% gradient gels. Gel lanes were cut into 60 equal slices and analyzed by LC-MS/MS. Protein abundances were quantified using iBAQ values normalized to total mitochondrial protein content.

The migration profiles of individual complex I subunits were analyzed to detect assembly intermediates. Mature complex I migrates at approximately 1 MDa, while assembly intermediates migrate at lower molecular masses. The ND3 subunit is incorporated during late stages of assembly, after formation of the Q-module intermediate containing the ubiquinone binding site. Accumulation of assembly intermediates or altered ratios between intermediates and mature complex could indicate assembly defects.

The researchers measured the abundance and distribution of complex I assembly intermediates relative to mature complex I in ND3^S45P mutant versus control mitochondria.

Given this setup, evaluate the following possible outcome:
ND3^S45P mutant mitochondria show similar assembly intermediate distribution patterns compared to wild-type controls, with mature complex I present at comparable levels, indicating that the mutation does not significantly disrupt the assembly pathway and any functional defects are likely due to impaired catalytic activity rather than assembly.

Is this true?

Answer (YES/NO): YES